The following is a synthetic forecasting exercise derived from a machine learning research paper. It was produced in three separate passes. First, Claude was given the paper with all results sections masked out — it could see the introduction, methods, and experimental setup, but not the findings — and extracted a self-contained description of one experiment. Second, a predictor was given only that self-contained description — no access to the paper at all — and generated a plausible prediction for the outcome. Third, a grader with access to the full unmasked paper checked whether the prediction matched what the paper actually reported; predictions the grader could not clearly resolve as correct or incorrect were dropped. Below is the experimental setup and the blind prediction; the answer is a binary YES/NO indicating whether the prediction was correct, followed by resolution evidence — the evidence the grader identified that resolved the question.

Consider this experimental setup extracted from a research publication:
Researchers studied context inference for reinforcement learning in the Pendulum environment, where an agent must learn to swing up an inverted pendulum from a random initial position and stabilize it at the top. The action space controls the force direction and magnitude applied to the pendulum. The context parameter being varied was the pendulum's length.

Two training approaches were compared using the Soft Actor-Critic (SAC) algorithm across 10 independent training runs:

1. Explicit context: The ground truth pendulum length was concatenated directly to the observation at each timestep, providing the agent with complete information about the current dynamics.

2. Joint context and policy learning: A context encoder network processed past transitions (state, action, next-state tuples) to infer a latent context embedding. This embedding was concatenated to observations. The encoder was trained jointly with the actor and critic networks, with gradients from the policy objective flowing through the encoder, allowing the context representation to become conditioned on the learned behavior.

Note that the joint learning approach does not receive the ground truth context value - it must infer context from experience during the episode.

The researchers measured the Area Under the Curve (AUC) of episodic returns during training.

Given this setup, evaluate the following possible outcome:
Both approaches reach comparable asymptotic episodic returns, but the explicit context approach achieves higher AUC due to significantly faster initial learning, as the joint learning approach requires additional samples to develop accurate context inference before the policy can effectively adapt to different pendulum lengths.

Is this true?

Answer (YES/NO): NO